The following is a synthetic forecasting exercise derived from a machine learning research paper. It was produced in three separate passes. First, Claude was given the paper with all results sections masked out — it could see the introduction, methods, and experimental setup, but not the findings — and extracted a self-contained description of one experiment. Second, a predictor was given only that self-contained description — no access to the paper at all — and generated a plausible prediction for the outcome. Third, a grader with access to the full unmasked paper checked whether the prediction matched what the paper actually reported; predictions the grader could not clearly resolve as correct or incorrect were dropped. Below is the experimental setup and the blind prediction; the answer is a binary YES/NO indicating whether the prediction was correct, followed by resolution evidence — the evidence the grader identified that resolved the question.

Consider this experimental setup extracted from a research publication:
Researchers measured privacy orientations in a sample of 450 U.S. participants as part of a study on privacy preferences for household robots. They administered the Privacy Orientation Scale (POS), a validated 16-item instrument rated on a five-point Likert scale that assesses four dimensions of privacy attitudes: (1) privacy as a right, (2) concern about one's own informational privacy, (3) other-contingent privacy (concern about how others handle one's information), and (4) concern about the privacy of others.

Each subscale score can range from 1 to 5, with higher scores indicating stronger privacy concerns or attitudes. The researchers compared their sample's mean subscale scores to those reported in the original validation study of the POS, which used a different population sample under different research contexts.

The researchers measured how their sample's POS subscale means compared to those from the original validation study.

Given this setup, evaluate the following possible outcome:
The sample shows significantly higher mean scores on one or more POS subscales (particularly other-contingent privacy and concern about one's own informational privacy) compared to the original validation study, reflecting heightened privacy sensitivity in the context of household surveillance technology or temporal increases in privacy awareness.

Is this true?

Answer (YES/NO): NO